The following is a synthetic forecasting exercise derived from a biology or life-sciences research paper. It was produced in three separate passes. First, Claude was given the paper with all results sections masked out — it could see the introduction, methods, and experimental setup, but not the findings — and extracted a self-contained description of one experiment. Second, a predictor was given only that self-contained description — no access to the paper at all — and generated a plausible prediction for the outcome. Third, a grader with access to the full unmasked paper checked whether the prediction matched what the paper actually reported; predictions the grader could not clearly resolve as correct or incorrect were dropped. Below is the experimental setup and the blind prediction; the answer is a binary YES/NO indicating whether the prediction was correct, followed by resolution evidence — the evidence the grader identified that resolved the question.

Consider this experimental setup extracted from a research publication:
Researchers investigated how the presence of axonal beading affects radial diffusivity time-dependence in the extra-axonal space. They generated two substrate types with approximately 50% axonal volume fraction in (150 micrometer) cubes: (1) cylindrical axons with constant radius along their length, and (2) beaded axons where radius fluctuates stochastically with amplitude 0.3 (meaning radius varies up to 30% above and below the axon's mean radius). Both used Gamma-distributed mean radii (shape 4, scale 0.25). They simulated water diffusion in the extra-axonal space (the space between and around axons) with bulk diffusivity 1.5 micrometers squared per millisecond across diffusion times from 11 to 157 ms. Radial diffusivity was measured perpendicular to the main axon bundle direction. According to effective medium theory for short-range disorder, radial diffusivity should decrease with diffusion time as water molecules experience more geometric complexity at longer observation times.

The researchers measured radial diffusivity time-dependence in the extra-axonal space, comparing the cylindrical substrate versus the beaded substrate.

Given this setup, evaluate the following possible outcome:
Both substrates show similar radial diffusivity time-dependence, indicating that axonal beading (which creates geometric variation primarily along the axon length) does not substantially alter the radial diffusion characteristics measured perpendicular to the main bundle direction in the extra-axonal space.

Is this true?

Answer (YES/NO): YES